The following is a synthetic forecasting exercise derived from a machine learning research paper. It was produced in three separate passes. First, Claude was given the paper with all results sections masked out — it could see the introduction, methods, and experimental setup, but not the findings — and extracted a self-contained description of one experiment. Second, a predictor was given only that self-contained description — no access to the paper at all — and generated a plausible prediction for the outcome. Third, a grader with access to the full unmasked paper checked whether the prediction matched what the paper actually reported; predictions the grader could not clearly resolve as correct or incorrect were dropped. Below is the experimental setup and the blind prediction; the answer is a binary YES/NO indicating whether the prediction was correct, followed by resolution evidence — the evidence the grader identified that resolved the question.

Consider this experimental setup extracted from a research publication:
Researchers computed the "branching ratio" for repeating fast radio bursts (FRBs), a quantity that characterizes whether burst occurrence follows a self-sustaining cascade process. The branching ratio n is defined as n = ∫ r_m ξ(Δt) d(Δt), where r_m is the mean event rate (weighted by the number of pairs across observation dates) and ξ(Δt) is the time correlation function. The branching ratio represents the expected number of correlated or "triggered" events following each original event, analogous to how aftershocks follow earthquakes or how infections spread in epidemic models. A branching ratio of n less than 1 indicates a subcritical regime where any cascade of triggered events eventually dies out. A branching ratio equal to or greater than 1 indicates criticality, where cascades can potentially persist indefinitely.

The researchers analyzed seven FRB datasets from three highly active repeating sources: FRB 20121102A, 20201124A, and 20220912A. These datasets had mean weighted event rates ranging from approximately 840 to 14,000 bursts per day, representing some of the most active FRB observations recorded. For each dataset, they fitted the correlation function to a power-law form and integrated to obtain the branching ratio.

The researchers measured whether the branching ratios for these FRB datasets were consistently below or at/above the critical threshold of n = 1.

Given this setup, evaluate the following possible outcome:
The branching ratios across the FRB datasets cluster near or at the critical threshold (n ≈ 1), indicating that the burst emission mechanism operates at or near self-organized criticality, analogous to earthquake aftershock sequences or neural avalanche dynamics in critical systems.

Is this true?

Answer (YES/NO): NO